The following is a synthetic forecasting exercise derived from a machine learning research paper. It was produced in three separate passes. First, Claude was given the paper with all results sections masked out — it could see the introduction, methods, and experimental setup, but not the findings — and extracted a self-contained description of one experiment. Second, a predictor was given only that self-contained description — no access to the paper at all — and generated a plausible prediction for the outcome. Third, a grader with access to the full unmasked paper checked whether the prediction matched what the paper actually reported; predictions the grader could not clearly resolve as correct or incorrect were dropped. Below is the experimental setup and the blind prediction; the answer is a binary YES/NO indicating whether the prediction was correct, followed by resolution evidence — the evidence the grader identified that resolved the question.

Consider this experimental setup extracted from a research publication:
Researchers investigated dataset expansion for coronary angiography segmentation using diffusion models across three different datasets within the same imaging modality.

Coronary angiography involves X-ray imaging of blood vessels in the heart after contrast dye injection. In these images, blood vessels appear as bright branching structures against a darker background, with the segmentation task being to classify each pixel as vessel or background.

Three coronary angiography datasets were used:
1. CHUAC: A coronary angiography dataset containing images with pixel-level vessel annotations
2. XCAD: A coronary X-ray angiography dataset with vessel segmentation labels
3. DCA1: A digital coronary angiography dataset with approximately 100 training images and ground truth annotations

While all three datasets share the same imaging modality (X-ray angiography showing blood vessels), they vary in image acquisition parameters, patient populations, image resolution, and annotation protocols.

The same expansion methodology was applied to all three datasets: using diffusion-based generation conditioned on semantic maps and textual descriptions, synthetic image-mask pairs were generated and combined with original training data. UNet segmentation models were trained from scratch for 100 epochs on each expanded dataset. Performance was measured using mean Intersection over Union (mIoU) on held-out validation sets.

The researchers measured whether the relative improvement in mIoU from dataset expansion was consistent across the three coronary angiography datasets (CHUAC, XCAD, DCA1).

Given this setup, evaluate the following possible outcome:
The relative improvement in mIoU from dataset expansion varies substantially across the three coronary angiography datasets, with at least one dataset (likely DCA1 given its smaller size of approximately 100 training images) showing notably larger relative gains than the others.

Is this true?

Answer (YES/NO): NO